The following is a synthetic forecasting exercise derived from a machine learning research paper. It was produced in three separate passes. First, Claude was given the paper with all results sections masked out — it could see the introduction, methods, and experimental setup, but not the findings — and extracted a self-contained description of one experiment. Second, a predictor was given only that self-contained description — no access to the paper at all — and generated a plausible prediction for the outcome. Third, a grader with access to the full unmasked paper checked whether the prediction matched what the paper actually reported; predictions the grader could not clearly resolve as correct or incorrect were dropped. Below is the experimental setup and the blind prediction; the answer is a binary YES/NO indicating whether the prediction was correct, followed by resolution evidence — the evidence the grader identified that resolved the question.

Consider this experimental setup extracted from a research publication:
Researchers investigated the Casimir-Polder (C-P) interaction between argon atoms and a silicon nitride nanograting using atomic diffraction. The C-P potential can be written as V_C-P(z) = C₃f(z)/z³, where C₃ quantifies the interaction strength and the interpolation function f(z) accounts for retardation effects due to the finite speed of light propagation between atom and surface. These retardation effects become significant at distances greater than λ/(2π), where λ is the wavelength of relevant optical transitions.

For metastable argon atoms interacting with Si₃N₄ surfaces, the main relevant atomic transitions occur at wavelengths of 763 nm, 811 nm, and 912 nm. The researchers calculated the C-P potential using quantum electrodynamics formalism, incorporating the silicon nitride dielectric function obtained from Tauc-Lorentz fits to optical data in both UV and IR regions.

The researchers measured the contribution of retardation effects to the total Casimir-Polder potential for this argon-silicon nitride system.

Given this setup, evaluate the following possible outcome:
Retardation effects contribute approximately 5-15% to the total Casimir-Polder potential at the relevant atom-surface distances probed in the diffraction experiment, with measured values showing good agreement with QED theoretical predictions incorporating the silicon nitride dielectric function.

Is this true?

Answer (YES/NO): NO